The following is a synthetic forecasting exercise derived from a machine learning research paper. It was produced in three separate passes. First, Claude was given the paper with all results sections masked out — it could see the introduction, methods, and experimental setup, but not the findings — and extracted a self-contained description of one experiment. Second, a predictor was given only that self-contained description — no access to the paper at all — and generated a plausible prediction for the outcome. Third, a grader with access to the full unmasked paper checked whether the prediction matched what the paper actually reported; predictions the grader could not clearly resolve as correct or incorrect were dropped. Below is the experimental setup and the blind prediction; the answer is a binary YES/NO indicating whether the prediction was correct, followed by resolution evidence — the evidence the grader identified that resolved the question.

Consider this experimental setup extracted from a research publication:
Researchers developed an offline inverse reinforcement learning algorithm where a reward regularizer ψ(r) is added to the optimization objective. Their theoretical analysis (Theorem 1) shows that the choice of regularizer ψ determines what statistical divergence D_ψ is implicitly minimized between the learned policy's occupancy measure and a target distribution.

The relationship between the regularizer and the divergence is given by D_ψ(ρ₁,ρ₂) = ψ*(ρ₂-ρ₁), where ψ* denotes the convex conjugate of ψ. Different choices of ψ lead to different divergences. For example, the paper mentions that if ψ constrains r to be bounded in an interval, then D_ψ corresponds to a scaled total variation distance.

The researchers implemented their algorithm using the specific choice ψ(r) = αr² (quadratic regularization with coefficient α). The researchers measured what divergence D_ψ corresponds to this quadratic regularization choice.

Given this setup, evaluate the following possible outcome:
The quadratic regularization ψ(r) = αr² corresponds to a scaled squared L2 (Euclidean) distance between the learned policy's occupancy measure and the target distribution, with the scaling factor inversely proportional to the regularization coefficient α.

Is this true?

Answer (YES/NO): NO